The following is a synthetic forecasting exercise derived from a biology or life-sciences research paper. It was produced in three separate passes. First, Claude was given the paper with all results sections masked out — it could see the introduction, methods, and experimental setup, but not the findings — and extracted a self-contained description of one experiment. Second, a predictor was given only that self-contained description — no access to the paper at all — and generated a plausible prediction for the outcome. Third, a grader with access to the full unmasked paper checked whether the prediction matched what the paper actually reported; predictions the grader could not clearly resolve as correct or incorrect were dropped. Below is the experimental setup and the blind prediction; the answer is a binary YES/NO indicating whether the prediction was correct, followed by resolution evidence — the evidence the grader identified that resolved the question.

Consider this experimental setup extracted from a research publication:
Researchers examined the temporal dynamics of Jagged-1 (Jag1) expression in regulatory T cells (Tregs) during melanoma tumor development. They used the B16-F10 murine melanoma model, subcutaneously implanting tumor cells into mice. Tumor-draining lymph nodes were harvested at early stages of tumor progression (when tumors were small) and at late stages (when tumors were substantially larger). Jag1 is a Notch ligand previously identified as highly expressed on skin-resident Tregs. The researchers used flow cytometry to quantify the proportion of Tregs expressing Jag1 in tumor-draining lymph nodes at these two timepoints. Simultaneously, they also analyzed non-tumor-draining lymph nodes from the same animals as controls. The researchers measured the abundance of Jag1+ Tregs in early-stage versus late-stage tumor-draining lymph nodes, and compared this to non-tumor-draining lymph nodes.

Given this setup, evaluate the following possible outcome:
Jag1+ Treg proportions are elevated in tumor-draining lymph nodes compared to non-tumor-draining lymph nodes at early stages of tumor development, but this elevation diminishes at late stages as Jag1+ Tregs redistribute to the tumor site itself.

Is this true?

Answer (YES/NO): NO